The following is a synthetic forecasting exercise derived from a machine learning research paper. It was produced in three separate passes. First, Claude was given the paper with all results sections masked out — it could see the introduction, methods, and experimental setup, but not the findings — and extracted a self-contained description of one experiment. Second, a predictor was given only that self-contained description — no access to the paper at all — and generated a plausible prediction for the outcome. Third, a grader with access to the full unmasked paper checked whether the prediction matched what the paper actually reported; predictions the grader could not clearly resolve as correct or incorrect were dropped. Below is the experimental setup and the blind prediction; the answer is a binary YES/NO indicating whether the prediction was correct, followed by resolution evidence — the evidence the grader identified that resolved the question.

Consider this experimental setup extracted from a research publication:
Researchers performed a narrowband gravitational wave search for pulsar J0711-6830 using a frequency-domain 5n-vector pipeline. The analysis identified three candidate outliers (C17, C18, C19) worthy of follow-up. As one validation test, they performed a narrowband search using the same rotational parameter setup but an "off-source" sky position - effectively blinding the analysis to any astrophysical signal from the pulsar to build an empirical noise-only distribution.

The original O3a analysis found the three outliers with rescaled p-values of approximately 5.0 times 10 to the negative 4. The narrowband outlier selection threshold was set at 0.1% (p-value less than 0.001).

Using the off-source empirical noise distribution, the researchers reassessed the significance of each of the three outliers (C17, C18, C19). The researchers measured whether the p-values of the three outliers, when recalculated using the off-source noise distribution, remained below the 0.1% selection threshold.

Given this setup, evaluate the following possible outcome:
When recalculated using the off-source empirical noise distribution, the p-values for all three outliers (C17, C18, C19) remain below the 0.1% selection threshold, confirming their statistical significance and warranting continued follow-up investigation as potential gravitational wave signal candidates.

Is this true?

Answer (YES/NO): NO